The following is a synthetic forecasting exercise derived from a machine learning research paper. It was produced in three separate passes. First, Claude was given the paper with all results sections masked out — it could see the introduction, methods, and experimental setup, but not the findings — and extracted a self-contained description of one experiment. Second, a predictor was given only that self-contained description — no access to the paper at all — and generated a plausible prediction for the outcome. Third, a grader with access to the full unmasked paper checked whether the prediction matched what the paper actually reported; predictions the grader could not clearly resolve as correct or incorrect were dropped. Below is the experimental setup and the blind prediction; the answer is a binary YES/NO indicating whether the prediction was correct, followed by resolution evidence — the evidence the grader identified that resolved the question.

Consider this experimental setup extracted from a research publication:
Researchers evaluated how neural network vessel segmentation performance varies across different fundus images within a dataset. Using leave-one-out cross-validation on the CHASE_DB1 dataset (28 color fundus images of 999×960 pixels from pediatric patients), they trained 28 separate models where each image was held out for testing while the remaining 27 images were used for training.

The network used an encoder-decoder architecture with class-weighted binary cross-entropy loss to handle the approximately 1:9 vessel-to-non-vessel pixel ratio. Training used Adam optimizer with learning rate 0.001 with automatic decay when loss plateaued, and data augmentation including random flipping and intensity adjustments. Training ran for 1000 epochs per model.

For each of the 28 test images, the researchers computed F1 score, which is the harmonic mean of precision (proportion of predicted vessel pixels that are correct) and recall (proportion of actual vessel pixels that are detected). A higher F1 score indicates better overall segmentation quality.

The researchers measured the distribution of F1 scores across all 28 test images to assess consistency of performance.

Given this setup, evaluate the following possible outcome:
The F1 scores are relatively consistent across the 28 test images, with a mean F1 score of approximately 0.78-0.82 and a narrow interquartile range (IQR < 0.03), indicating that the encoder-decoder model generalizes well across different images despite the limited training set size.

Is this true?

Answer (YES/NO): NO